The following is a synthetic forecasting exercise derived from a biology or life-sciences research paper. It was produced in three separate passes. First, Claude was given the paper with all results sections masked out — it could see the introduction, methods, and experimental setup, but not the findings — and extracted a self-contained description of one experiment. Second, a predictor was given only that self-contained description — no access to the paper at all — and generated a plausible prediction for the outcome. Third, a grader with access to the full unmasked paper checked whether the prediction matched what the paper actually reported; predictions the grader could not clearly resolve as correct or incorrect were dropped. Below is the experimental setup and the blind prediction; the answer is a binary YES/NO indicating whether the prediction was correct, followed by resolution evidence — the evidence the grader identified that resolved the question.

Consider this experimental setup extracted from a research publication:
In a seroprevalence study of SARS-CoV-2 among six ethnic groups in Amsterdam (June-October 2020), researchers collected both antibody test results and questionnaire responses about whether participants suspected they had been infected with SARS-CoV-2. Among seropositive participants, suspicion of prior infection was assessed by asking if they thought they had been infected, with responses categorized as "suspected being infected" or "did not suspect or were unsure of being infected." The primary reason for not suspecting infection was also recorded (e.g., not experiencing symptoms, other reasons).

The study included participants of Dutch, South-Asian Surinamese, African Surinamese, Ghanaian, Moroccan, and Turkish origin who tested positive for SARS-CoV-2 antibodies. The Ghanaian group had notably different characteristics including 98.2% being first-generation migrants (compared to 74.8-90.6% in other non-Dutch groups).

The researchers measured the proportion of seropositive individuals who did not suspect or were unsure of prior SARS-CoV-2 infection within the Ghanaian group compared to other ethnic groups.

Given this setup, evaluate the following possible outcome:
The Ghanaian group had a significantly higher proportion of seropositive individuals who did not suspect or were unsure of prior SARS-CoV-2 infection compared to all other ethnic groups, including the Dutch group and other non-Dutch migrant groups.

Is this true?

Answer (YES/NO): YES